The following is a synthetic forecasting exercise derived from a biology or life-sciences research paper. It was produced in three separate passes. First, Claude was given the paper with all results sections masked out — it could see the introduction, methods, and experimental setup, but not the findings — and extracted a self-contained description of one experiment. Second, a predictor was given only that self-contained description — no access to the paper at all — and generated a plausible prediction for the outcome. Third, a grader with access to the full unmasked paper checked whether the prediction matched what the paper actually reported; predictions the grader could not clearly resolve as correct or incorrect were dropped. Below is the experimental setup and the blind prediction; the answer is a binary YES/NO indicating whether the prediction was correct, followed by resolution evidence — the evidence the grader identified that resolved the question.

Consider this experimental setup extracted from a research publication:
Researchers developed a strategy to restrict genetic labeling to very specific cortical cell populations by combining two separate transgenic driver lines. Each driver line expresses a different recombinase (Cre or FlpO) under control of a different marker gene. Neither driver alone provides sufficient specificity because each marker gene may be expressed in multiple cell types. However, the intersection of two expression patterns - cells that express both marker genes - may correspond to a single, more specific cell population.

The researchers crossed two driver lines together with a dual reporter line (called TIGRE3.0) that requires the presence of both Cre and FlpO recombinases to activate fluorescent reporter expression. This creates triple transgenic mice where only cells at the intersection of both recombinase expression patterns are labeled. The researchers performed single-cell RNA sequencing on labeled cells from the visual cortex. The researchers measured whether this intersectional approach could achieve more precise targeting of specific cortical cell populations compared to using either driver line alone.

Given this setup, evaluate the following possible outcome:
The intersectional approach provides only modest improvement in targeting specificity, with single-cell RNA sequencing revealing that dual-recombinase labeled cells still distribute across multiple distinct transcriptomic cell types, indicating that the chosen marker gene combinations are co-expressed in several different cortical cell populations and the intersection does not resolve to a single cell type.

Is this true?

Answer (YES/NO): NO